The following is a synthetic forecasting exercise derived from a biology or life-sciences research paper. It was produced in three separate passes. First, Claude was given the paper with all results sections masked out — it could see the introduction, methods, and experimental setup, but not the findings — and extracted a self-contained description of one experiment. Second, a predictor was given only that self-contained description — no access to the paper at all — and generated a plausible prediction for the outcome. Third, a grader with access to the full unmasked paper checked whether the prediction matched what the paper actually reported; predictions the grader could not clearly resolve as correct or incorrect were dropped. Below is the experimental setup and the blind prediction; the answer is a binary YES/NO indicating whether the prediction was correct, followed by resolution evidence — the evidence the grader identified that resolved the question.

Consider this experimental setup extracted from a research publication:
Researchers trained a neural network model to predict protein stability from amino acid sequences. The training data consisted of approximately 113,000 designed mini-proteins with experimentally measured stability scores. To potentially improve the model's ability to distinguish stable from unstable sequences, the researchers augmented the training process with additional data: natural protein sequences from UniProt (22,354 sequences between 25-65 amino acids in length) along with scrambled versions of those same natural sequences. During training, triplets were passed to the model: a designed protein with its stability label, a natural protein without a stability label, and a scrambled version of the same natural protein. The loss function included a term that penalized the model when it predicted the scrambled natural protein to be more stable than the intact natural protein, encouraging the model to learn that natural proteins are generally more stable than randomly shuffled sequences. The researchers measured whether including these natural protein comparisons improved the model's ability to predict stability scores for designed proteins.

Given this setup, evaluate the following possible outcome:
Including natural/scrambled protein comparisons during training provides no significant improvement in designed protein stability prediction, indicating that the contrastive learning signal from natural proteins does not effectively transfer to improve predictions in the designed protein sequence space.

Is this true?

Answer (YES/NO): NO